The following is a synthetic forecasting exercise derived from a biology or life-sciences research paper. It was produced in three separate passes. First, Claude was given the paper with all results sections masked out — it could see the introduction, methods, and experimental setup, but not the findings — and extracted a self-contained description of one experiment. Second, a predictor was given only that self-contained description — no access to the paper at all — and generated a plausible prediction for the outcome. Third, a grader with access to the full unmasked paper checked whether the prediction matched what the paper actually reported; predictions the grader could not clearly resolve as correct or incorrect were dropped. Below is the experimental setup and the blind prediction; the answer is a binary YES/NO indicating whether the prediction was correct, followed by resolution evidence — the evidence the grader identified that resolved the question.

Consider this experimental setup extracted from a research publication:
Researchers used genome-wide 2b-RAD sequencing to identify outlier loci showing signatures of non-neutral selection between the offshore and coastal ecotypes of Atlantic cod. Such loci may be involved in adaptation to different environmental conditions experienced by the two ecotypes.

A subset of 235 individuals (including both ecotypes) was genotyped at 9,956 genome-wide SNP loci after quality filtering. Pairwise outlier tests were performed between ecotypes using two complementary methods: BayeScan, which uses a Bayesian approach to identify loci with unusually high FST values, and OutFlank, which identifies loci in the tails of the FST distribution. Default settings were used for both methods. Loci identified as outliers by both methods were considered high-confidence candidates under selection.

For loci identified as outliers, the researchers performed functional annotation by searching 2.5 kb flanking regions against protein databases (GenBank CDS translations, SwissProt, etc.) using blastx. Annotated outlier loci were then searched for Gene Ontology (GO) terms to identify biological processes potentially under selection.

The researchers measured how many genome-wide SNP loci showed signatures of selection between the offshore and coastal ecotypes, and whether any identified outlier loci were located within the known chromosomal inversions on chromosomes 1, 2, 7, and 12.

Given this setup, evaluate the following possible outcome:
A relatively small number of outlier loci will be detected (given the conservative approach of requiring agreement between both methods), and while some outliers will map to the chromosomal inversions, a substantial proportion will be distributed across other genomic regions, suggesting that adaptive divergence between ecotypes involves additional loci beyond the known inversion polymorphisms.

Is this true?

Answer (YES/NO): YES